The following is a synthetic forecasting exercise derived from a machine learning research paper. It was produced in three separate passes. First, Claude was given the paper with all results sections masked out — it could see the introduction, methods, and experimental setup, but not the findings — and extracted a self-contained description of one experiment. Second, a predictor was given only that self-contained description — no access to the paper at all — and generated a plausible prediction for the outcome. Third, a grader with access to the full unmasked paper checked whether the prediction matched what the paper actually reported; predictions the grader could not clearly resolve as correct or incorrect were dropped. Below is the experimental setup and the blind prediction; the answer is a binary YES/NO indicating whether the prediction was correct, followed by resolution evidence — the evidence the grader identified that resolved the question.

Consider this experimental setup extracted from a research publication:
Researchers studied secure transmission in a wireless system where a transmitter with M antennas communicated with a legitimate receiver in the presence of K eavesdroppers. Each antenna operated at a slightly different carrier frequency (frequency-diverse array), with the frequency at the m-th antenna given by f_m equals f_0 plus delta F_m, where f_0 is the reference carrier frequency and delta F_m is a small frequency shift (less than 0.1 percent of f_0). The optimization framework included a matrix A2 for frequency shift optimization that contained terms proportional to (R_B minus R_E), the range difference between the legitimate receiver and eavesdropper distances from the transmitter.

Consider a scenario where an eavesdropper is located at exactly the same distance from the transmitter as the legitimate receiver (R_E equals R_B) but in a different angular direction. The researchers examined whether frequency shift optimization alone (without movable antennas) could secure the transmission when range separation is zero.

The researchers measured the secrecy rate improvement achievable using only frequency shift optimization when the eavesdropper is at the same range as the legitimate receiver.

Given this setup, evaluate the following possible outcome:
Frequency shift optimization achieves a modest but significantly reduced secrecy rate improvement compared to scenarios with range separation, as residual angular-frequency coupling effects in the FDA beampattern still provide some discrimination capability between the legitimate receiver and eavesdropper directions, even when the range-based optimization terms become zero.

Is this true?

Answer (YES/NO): NO